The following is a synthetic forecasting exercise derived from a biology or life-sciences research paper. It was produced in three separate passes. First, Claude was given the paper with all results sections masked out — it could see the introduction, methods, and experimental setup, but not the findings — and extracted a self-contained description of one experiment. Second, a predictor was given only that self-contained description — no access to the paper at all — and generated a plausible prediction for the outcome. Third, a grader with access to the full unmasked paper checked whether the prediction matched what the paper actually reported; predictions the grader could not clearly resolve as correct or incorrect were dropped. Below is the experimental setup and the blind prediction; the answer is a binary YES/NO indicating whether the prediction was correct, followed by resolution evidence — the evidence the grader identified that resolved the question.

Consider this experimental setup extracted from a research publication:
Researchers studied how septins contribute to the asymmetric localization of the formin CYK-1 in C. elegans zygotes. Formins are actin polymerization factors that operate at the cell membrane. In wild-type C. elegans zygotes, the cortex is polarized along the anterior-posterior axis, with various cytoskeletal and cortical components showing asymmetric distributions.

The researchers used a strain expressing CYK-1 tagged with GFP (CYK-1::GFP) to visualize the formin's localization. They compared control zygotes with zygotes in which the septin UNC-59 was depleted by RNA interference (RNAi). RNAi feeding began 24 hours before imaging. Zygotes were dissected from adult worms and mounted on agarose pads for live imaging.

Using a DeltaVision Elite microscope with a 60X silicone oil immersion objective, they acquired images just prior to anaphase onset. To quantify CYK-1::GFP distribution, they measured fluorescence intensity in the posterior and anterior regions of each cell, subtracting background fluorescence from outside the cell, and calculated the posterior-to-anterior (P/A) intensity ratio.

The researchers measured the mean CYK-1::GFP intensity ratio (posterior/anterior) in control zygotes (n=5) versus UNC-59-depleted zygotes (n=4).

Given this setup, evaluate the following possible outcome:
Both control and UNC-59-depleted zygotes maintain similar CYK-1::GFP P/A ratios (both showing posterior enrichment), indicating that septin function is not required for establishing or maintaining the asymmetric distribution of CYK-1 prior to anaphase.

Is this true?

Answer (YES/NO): NO